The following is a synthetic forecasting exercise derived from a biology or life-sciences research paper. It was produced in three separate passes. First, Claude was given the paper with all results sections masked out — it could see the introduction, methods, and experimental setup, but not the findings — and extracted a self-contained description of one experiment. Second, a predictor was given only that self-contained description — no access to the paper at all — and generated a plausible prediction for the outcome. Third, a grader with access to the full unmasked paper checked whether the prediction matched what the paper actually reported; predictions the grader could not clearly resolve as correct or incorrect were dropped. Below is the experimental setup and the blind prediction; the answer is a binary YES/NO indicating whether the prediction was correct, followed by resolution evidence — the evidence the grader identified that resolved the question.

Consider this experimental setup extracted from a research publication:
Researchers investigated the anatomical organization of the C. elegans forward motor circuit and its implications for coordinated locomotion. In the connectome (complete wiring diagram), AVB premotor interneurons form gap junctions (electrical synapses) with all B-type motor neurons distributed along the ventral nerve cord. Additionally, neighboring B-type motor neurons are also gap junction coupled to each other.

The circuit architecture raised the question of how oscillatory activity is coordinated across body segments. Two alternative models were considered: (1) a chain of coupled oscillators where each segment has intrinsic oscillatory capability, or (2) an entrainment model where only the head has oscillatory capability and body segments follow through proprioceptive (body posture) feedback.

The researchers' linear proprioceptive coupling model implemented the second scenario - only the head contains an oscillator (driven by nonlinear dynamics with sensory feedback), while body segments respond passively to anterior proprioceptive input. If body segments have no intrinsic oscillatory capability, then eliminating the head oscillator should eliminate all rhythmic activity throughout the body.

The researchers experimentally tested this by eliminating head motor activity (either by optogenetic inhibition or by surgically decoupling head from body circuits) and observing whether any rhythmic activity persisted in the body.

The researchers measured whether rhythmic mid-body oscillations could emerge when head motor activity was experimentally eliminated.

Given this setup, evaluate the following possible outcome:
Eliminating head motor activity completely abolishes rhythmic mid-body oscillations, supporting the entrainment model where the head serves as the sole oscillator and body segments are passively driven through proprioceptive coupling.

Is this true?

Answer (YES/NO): NO